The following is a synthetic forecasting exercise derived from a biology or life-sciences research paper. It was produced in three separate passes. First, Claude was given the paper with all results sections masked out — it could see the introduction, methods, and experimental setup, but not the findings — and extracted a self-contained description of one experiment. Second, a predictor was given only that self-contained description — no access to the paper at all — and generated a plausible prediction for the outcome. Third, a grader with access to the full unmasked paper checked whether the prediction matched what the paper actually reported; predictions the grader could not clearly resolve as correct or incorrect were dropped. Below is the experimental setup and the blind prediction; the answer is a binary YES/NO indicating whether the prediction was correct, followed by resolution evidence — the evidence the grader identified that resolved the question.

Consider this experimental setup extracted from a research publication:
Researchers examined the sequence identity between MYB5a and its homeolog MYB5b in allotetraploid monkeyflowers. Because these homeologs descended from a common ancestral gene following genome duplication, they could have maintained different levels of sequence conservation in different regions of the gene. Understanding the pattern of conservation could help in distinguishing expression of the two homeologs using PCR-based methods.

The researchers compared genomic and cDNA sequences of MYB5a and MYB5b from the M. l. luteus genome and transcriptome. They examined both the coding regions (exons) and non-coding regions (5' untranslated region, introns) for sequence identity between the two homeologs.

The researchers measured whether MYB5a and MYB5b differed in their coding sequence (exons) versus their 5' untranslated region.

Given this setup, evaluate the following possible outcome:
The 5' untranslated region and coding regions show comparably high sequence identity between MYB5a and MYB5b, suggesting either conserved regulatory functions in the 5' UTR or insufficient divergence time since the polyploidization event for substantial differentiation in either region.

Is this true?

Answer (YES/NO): NO